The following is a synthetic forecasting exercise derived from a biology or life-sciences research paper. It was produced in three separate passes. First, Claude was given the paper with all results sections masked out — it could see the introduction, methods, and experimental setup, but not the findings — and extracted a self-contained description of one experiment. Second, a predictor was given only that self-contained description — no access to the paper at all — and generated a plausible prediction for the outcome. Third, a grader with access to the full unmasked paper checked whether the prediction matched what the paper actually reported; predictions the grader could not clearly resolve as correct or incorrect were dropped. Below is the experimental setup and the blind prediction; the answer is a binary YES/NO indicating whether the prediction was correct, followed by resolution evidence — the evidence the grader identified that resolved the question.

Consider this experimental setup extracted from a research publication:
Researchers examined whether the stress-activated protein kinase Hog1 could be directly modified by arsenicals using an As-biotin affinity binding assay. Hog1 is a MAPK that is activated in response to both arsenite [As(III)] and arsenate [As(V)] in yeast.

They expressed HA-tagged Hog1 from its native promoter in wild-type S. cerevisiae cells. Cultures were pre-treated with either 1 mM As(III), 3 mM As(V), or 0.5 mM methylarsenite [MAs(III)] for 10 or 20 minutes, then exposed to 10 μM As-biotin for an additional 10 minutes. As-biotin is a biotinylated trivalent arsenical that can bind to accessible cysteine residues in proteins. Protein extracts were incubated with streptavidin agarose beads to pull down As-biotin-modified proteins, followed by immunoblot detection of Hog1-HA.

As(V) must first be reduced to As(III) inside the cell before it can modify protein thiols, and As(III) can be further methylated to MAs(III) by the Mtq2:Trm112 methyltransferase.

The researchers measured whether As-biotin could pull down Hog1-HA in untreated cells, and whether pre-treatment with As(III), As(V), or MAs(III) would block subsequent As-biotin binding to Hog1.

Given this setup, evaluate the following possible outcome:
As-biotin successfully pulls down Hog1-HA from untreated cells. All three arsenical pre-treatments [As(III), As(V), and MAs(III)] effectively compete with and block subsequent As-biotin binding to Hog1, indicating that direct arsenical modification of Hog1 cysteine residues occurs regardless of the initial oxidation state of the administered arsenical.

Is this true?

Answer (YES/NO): YES